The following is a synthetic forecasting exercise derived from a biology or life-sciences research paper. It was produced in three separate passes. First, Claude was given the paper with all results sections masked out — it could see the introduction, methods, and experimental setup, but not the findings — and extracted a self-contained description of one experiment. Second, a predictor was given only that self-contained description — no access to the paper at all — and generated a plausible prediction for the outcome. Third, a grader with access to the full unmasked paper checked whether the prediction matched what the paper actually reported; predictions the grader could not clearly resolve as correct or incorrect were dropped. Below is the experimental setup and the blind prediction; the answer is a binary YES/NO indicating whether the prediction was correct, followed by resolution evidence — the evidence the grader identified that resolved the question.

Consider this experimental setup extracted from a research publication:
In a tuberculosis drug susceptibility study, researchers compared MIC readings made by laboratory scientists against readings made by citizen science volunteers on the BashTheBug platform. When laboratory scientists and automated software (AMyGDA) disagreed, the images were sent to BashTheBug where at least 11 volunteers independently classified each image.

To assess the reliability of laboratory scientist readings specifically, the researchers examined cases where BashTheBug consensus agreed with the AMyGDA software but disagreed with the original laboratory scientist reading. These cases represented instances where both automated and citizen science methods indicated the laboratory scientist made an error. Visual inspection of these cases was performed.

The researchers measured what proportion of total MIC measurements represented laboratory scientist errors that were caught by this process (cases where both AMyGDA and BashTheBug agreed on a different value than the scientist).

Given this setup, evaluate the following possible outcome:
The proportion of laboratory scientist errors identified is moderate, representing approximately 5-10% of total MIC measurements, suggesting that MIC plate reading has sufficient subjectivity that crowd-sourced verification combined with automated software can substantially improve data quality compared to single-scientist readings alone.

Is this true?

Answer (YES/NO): YES